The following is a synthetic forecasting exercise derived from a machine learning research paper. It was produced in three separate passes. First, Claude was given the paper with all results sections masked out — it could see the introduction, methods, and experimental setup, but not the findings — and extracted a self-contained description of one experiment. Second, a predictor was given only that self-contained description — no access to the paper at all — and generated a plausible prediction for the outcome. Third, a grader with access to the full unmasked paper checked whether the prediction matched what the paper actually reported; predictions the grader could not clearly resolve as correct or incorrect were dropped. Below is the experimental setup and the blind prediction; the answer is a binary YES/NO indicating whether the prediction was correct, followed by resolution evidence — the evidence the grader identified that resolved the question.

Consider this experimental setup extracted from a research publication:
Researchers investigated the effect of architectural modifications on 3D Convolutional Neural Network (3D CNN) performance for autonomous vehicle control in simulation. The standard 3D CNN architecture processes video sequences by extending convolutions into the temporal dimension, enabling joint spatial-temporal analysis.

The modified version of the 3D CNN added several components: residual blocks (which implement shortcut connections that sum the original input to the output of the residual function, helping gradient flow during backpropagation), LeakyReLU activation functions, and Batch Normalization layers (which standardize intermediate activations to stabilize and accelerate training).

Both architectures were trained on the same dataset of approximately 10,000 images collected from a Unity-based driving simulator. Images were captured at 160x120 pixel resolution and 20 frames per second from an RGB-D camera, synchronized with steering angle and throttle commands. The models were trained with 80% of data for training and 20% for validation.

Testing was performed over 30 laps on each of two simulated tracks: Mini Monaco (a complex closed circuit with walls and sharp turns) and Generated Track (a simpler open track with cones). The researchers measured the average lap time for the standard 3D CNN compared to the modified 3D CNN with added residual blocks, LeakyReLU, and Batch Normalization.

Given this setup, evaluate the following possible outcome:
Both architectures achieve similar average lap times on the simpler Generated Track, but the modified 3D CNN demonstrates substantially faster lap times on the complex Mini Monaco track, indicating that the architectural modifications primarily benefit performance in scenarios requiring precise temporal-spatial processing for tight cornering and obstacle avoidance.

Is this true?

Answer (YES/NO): NO